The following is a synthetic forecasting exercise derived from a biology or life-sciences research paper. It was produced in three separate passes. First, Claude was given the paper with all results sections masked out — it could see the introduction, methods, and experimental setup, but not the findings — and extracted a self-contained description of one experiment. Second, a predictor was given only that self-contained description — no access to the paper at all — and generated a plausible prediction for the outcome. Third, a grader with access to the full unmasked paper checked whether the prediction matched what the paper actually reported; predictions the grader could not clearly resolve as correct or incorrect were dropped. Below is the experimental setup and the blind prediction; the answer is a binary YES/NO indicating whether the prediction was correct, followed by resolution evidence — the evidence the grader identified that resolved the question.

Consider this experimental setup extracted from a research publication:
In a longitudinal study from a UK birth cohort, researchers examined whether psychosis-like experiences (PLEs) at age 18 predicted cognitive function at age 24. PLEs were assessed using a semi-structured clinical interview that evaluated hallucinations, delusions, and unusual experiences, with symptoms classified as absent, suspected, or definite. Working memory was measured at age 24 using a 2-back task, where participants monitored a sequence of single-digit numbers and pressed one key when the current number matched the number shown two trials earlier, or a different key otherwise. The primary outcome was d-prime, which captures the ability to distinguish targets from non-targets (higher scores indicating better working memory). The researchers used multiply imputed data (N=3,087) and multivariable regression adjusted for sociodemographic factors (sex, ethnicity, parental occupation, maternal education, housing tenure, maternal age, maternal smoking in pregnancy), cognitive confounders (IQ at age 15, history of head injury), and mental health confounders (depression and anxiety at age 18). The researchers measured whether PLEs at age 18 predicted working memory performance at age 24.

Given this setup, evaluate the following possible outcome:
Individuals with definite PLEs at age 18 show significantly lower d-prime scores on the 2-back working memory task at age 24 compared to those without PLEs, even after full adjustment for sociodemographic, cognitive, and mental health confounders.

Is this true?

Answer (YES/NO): NO